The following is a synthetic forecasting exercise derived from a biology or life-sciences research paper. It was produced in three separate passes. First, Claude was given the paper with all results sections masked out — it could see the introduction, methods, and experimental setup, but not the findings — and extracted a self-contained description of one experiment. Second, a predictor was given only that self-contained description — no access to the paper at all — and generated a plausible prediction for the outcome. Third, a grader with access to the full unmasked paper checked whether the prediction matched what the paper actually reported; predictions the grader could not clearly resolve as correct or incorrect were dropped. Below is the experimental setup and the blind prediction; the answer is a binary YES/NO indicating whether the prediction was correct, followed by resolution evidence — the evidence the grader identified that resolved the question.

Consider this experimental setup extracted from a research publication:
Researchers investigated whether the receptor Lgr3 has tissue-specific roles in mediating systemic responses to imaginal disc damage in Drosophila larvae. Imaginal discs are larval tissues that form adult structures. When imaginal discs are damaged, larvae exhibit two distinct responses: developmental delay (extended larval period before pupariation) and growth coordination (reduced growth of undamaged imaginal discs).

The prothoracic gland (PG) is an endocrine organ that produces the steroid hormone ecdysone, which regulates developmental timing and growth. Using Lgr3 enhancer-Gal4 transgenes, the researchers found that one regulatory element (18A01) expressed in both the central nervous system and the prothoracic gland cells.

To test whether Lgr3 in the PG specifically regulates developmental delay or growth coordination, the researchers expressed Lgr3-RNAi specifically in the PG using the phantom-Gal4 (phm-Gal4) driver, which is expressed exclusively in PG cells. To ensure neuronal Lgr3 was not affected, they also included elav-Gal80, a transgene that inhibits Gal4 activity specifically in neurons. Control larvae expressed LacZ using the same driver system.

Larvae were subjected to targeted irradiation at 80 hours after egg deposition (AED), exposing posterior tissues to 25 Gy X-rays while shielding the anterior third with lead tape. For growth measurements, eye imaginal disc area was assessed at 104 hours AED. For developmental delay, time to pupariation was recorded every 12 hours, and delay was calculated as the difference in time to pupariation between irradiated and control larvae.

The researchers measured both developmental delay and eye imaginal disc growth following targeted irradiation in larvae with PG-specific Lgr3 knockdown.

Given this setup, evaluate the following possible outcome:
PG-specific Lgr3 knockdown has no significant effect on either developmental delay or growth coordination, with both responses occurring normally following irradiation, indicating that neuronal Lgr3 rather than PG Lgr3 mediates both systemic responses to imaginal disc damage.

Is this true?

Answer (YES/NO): NO